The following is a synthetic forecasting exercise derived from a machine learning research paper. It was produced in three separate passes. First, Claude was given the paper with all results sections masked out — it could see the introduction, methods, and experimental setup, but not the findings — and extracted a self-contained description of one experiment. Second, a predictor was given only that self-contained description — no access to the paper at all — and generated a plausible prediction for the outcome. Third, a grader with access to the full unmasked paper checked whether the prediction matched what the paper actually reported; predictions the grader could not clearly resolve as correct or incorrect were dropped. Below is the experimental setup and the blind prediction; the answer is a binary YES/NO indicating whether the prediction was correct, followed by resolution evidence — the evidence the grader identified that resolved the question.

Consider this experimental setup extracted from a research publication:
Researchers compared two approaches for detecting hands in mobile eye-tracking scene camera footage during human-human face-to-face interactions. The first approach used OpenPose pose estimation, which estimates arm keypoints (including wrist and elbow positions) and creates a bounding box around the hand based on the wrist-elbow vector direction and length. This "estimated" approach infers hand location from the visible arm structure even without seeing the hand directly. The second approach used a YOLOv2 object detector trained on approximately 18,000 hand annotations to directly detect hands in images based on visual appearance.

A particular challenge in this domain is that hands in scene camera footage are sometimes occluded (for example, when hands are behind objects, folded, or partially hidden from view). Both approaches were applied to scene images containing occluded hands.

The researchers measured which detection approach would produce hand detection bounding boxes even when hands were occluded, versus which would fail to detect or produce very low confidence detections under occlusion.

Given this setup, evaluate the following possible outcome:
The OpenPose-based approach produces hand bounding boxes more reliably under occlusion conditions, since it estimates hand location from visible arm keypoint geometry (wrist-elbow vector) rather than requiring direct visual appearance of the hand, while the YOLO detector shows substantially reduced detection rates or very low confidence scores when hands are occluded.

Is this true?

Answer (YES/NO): YES